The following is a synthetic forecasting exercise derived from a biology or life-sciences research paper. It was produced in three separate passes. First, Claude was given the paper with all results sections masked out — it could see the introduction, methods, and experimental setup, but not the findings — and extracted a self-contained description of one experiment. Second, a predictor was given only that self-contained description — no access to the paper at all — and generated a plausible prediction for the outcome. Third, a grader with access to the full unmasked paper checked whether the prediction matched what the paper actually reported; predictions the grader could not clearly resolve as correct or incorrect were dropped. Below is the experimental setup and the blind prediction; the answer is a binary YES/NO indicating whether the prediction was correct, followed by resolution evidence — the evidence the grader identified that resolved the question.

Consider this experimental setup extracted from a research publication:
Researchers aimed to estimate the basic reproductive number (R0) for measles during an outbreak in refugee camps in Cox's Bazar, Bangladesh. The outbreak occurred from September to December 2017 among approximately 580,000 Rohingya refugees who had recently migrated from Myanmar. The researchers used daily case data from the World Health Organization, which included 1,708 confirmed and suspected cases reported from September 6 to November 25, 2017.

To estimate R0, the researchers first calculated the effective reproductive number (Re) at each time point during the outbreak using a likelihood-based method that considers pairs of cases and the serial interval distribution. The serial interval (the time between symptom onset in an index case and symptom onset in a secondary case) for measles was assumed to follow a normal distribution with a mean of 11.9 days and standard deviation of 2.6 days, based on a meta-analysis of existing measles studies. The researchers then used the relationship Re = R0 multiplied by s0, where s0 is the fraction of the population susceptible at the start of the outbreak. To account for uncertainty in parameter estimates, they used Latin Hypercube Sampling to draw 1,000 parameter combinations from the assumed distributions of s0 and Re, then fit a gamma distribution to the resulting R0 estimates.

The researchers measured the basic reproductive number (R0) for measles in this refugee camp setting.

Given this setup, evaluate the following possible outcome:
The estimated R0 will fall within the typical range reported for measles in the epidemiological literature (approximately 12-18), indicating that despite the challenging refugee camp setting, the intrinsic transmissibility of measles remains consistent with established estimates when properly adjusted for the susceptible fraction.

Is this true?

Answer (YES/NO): YES